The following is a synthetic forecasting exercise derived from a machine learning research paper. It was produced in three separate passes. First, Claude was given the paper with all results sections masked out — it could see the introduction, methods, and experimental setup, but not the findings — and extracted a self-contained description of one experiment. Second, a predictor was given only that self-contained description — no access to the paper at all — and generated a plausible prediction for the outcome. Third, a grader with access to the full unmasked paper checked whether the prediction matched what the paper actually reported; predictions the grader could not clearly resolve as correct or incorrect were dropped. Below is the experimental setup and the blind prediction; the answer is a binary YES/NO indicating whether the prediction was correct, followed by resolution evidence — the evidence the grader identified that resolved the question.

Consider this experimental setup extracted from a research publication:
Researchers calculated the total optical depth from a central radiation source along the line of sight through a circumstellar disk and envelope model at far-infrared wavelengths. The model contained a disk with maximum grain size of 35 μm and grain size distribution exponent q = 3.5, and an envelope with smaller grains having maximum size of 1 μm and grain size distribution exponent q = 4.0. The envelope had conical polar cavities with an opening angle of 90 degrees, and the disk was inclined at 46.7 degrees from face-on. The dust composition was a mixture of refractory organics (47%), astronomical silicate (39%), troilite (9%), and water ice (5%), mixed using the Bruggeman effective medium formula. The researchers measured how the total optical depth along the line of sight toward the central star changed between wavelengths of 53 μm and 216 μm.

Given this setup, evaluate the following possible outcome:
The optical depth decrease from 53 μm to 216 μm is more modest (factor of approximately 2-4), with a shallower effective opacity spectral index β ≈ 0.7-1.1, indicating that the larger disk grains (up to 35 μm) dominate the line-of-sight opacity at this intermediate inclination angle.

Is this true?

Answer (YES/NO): NO